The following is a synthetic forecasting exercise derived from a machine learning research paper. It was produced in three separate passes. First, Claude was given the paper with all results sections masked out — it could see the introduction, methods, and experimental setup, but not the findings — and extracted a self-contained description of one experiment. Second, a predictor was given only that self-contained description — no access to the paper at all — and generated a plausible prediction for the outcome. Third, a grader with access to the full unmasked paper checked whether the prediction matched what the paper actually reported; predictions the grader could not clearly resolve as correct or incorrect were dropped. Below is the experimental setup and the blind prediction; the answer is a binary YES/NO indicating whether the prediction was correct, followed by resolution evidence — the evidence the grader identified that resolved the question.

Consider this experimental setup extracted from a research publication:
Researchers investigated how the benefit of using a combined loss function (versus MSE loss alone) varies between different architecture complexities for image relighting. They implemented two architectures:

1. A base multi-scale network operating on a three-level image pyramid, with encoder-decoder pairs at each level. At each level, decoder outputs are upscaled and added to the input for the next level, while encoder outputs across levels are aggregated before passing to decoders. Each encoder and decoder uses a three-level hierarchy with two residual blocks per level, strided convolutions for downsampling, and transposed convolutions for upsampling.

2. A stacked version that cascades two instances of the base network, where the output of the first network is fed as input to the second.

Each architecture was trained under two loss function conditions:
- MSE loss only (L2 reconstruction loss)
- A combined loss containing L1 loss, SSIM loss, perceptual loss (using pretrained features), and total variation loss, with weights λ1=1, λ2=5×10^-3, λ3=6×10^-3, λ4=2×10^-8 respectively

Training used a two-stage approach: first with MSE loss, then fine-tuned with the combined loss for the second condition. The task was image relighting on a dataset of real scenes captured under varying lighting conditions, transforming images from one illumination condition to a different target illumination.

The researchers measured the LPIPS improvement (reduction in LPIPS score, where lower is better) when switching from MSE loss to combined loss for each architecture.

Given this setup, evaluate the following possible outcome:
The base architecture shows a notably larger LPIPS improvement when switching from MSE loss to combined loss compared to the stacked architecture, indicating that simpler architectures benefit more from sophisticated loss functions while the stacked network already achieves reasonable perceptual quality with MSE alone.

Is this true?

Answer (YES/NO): YES